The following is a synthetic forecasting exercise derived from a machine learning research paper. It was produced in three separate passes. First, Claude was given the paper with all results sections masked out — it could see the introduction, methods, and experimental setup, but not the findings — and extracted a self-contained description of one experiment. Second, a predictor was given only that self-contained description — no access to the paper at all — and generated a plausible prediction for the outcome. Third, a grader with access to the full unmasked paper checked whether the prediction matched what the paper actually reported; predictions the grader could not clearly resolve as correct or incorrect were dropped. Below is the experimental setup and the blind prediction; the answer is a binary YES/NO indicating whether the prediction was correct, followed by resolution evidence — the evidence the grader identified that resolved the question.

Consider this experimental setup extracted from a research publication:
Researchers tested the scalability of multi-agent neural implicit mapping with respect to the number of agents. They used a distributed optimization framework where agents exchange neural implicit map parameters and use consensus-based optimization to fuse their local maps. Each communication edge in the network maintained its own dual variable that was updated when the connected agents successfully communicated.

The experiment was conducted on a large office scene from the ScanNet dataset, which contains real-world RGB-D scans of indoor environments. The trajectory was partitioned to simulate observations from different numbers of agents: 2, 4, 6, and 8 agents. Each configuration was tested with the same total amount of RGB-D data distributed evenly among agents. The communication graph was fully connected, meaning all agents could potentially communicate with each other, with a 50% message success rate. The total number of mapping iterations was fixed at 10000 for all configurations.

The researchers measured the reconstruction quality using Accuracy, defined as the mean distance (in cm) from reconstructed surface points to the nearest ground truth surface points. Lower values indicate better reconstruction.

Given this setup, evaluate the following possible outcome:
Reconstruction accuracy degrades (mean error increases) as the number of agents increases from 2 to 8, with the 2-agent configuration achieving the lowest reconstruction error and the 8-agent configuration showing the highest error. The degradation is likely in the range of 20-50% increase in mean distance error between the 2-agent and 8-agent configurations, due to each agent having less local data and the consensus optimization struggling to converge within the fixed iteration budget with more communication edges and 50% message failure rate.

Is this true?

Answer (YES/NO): NO